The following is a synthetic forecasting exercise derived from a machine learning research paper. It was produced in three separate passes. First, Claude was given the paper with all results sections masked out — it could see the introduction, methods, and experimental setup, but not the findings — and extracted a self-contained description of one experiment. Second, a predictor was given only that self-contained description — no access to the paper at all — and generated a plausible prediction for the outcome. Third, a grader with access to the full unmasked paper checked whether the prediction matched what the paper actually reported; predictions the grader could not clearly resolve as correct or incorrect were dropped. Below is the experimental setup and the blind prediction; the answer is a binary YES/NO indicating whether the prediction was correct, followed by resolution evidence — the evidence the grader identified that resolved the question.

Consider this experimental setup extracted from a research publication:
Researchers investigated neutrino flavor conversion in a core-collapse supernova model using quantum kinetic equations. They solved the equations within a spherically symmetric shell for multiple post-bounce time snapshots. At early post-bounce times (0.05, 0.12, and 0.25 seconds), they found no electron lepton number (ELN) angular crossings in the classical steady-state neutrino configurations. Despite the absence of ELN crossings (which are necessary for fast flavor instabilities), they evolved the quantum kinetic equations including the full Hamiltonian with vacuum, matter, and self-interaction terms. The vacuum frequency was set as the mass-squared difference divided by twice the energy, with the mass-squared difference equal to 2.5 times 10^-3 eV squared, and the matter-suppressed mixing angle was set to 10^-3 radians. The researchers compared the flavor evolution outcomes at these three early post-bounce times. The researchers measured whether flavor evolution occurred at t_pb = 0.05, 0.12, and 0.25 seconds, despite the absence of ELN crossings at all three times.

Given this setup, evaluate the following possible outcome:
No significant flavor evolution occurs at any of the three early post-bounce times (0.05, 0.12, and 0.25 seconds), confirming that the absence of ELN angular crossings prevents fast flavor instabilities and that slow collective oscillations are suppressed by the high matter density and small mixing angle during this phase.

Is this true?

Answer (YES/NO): NO